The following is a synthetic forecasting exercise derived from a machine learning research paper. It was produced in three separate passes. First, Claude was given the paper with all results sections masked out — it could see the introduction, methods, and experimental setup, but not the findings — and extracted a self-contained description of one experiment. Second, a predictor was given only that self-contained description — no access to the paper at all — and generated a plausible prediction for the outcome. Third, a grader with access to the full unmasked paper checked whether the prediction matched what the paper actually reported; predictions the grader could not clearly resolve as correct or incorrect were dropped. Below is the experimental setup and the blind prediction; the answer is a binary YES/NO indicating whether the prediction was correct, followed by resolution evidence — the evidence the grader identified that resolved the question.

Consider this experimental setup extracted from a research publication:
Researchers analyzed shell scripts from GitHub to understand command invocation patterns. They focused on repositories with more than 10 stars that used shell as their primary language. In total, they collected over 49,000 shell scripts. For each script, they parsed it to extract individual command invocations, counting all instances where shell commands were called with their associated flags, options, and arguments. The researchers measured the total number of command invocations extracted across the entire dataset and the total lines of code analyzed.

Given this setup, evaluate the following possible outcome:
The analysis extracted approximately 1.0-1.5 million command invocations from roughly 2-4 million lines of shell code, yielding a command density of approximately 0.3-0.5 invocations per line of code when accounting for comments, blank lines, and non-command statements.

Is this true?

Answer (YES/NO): NO